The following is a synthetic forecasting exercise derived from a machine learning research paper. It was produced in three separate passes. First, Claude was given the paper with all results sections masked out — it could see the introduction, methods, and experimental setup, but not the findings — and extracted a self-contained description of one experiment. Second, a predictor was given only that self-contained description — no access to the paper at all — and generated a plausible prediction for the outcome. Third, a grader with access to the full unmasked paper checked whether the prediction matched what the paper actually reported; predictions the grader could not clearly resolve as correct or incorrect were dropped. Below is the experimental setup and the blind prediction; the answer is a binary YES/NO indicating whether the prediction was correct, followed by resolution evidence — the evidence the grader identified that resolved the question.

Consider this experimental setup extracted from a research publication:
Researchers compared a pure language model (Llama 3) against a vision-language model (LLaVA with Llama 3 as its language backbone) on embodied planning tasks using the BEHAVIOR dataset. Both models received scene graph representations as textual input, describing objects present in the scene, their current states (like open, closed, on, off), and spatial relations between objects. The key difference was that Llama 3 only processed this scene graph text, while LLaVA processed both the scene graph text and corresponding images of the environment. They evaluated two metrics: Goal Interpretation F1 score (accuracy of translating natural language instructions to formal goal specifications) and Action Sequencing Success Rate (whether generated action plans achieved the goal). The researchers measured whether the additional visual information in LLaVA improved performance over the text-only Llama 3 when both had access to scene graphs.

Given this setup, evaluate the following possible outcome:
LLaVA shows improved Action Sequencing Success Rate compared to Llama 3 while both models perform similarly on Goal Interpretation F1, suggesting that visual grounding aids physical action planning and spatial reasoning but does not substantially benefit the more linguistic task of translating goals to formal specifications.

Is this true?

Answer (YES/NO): NO